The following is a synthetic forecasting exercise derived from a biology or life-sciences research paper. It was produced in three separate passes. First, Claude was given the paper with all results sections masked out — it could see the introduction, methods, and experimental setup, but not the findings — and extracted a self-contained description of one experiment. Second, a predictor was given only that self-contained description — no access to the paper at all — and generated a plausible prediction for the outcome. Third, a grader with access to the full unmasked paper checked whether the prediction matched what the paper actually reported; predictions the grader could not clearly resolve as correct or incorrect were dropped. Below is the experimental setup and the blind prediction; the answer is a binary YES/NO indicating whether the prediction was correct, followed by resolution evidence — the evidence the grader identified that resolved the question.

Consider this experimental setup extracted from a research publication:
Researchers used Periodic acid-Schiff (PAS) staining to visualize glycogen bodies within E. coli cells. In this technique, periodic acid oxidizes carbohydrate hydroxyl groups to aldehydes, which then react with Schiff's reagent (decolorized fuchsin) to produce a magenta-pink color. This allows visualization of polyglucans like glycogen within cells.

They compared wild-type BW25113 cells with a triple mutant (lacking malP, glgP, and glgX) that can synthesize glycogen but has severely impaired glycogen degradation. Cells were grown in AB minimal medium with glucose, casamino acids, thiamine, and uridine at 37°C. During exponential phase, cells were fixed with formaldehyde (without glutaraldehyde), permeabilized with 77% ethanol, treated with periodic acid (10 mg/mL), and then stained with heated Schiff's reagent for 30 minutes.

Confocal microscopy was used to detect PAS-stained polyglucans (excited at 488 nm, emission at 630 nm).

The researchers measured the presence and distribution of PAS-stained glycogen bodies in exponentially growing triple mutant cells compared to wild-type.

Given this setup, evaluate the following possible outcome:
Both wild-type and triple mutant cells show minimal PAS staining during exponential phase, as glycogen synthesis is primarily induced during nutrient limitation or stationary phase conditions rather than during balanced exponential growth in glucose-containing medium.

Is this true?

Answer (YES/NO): NO